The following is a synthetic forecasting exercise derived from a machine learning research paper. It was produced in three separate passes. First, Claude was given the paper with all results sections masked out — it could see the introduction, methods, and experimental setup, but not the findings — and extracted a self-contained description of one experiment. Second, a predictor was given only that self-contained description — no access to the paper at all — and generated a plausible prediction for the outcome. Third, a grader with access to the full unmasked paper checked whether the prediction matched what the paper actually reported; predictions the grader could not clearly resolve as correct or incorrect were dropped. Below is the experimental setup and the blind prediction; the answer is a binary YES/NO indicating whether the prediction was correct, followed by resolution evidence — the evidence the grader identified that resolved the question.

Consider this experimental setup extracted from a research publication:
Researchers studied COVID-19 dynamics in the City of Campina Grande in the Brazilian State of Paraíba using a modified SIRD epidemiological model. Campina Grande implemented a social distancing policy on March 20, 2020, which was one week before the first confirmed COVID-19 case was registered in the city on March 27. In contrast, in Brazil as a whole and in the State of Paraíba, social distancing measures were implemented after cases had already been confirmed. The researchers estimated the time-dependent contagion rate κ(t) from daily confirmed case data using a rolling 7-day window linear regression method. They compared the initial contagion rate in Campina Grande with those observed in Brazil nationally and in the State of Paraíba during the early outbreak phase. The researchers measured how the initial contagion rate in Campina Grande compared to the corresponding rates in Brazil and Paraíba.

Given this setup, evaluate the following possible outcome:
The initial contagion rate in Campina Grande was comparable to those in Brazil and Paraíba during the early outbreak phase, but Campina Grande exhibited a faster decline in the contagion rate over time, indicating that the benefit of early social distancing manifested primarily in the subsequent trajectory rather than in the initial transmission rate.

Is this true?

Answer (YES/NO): NO